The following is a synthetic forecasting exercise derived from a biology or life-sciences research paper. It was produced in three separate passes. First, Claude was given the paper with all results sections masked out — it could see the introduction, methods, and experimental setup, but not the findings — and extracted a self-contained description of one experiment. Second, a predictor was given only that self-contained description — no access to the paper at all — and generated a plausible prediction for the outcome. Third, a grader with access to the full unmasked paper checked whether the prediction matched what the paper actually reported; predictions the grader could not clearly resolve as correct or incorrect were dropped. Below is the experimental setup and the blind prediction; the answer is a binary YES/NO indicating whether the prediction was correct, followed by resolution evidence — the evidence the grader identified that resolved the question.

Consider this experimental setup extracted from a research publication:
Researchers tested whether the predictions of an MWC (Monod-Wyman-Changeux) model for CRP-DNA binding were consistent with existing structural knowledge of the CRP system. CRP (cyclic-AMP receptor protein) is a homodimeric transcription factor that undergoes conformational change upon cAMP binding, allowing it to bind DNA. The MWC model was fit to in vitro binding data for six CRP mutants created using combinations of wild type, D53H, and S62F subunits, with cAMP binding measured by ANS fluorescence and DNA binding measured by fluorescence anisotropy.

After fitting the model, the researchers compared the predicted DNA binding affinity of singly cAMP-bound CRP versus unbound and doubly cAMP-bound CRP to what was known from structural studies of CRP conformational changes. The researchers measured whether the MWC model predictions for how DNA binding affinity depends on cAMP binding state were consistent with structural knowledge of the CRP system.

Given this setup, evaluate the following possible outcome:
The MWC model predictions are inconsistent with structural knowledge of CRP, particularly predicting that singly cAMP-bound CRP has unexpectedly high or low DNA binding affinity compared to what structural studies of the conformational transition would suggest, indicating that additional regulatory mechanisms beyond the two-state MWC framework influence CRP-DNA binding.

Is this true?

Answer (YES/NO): NO